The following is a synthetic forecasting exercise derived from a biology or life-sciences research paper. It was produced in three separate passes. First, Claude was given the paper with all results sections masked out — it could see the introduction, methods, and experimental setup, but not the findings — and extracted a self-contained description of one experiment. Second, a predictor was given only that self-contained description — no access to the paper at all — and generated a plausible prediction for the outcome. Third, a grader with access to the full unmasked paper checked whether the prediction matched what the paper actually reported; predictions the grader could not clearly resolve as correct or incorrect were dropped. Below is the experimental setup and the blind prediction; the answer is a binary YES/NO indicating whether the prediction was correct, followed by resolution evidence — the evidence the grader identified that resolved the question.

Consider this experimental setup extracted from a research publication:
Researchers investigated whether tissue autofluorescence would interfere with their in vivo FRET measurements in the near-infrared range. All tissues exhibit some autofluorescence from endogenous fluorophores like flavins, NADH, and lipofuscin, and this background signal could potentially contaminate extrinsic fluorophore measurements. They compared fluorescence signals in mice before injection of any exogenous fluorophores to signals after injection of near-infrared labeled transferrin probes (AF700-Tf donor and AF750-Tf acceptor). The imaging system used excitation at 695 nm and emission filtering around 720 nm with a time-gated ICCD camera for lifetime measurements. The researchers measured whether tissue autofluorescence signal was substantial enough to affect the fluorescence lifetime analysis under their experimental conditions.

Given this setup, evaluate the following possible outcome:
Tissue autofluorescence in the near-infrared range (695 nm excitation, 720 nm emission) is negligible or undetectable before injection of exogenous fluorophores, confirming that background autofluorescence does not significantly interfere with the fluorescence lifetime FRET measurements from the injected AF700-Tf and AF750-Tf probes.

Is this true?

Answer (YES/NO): YES